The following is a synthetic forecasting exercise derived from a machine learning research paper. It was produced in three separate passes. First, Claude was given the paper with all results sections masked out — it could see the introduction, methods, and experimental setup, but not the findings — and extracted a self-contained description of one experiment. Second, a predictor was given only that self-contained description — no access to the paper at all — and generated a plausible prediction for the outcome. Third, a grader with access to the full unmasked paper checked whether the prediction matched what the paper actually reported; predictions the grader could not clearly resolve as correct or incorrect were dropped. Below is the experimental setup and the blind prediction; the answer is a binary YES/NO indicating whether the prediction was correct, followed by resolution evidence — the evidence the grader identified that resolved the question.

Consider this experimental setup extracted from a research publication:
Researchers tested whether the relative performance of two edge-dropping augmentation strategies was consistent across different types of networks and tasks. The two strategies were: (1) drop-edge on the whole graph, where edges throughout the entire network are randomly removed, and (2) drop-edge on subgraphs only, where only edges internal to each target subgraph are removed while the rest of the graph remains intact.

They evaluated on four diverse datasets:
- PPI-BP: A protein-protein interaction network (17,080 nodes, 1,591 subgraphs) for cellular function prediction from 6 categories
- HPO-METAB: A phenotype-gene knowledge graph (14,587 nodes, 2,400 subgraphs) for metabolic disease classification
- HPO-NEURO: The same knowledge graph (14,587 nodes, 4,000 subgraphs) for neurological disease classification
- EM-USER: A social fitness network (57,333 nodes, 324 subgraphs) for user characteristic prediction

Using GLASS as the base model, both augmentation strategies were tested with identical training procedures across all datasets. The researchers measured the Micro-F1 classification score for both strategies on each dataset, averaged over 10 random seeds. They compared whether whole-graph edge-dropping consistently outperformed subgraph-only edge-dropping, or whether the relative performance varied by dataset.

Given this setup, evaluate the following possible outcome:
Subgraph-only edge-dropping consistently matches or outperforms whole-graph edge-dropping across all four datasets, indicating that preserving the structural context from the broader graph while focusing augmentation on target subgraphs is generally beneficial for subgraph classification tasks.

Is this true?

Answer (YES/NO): NO